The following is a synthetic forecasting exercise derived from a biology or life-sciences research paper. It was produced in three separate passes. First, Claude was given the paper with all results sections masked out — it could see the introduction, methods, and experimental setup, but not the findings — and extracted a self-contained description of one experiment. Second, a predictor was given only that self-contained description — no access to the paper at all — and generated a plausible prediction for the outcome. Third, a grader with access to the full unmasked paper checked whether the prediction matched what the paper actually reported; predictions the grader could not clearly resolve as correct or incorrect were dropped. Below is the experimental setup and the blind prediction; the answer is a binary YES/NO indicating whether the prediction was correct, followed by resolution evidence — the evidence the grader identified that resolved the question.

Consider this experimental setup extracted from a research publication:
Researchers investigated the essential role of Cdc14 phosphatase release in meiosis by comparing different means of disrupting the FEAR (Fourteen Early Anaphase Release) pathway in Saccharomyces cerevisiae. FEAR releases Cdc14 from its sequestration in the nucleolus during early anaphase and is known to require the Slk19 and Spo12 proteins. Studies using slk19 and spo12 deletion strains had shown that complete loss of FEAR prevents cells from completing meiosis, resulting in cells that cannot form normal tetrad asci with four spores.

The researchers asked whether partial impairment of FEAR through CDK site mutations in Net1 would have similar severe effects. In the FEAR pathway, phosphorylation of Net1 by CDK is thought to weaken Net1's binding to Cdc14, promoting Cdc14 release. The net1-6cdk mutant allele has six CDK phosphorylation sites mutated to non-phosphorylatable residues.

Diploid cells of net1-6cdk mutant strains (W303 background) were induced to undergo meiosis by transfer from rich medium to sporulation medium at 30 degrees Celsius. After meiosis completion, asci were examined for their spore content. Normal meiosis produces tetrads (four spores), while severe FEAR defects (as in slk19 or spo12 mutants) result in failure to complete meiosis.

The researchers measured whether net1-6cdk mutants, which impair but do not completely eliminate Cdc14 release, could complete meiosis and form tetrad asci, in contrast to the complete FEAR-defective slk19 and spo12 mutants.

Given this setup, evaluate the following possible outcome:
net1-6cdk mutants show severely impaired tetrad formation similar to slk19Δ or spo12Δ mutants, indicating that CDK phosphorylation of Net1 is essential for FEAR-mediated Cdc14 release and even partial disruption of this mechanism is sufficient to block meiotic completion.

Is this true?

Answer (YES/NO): NO